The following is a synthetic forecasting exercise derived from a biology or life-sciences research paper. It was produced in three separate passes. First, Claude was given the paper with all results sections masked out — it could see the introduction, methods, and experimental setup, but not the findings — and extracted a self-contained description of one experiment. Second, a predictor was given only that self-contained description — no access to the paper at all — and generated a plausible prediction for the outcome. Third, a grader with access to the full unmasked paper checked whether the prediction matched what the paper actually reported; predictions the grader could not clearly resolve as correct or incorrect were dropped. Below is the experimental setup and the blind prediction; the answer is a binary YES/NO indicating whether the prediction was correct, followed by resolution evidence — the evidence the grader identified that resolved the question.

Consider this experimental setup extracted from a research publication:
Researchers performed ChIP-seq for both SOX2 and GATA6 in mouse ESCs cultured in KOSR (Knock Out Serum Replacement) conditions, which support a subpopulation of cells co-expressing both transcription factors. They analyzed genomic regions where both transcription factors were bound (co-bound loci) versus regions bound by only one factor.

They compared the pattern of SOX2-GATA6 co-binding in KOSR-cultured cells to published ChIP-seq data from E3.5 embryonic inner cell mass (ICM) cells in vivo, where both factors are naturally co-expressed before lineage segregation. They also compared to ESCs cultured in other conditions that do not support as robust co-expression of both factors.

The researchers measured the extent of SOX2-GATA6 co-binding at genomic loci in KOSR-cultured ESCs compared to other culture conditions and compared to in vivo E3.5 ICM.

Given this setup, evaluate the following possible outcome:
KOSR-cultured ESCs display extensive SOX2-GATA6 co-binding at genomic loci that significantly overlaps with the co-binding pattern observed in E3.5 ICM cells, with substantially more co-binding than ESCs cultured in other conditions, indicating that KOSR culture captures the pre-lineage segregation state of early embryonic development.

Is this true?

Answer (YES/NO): NO